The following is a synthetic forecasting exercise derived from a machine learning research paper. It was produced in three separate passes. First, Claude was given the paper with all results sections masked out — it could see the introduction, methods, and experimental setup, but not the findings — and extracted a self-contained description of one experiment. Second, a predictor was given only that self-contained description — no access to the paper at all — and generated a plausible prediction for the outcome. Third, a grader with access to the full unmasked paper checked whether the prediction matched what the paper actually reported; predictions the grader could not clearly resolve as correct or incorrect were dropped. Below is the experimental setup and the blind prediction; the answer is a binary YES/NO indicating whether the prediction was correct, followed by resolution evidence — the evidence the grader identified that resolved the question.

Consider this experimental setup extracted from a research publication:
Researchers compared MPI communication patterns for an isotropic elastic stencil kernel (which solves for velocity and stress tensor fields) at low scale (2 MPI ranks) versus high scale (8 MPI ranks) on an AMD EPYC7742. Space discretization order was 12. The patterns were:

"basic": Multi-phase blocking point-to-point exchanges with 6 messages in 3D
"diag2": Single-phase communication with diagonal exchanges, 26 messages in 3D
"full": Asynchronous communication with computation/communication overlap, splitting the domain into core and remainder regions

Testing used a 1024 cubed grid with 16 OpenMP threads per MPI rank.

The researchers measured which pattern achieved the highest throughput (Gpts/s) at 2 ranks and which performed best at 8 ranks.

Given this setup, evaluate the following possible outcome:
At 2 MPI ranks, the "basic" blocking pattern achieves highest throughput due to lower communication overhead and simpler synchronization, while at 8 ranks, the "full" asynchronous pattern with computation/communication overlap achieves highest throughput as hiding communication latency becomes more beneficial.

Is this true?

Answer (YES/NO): NO